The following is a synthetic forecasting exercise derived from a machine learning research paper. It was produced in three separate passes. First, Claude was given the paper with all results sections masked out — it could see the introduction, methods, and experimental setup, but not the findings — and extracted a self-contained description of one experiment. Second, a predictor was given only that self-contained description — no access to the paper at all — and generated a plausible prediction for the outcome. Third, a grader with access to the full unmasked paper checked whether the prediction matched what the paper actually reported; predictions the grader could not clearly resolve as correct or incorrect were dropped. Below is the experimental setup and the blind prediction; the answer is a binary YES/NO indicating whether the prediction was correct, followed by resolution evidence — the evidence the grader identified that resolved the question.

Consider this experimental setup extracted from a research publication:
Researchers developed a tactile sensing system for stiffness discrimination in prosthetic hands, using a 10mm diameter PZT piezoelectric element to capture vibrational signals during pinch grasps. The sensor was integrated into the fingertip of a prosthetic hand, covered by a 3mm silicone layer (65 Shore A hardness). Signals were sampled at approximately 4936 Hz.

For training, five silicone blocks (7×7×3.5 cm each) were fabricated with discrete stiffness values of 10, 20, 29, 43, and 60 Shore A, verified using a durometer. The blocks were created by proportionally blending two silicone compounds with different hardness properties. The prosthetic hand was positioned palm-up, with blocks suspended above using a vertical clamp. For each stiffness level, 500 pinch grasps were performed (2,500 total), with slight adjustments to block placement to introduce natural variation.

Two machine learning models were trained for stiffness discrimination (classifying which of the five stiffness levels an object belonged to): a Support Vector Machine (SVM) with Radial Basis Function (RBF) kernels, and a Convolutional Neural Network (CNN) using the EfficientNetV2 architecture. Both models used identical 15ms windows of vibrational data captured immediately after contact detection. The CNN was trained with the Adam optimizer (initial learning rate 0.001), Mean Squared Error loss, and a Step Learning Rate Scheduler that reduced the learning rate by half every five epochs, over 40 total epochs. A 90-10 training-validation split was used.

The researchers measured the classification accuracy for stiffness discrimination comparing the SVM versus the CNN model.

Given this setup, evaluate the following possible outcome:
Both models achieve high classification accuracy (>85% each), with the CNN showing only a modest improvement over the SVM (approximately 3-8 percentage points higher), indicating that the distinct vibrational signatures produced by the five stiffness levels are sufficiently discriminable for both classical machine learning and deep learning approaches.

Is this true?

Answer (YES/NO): NO